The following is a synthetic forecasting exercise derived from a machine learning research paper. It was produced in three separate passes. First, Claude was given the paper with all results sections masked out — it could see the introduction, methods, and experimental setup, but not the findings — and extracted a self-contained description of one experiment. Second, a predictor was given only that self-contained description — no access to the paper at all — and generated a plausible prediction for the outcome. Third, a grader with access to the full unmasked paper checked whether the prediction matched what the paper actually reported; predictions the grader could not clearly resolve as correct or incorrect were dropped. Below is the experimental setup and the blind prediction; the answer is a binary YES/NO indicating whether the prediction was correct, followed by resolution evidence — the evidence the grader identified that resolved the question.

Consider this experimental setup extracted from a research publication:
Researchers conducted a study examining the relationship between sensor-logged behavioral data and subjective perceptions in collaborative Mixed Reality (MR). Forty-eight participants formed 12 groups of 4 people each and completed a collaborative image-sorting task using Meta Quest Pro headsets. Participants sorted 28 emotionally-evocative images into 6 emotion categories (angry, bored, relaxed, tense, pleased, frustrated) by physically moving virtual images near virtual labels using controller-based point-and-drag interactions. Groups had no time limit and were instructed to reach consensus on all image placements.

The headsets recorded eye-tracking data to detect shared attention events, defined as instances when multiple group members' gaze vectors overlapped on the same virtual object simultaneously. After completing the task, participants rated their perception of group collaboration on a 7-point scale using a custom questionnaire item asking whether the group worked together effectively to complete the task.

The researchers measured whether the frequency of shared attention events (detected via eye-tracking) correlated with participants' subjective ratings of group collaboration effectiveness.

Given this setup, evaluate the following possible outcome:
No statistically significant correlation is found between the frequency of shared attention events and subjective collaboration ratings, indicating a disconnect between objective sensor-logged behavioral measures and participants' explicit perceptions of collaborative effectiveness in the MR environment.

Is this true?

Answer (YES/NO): NO